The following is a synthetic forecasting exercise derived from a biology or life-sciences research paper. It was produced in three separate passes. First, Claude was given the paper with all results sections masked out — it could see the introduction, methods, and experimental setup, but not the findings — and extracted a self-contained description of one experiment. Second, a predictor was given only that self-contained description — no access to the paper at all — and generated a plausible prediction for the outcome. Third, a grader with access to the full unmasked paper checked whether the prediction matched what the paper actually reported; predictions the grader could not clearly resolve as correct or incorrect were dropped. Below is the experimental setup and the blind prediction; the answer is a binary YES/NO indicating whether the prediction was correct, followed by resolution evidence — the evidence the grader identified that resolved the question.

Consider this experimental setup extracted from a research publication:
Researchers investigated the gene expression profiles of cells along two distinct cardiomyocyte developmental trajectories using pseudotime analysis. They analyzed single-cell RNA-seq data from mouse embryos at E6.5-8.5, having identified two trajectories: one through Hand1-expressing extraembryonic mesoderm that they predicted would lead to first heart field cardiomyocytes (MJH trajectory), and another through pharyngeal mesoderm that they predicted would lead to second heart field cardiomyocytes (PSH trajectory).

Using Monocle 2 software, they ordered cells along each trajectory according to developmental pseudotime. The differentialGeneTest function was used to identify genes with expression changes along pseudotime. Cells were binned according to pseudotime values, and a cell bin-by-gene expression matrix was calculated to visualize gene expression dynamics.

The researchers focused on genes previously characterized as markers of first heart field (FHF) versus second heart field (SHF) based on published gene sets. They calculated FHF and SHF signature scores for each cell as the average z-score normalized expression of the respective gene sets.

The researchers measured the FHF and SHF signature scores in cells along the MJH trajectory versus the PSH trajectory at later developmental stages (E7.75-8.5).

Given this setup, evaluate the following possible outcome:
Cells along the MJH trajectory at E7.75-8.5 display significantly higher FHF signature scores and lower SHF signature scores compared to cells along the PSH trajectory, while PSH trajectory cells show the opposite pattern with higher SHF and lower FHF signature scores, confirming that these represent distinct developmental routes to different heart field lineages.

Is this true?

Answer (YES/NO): YES